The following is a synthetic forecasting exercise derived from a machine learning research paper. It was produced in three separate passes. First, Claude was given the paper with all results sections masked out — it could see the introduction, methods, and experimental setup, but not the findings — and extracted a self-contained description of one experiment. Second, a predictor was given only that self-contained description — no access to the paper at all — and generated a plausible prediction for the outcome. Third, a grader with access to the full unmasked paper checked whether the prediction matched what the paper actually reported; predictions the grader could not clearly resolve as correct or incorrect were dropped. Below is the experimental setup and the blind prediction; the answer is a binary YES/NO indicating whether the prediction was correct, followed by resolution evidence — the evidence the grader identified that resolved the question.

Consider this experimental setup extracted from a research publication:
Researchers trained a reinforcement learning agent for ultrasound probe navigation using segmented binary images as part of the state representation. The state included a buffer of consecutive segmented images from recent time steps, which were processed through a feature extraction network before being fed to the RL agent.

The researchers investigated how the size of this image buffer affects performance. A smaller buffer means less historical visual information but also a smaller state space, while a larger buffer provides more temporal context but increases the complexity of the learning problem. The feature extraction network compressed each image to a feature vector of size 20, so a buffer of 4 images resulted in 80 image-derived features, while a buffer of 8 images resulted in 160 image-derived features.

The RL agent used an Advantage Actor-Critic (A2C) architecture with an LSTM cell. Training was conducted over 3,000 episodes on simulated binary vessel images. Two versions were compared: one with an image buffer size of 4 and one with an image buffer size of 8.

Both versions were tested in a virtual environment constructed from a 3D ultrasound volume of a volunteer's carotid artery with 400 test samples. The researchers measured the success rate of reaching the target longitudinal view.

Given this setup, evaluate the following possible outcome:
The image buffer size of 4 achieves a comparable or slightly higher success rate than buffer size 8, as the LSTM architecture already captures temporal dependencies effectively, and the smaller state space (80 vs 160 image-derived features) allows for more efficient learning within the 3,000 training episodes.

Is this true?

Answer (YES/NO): NO